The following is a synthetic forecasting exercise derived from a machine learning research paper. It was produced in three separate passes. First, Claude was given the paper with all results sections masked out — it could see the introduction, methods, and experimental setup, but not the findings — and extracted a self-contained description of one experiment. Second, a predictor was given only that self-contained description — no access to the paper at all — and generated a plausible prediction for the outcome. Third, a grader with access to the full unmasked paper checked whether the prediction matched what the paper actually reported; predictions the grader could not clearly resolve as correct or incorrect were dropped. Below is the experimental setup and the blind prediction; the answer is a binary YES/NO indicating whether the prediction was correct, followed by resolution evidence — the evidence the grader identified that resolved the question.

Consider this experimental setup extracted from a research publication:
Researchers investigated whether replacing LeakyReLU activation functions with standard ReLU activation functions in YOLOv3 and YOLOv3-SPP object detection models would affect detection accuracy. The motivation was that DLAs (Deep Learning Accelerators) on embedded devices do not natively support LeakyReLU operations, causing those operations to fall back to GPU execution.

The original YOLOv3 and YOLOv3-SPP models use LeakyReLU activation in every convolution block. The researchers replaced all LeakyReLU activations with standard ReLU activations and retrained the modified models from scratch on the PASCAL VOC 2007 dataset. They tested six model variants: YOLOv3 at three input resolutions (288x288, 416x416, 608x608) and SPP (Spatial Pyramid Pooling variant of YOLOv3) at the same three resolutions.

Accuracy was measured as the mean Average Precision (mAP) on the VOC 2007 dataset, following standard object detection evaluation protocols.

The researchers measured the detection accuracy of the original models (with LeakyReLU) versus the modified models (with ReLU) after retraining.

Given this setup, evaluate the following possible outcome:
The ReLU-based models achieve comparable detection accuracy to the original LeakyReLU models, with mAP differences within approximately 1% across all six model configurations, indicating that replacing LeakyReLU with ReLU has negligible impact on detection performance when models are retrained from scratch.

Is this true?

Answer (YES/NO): NO